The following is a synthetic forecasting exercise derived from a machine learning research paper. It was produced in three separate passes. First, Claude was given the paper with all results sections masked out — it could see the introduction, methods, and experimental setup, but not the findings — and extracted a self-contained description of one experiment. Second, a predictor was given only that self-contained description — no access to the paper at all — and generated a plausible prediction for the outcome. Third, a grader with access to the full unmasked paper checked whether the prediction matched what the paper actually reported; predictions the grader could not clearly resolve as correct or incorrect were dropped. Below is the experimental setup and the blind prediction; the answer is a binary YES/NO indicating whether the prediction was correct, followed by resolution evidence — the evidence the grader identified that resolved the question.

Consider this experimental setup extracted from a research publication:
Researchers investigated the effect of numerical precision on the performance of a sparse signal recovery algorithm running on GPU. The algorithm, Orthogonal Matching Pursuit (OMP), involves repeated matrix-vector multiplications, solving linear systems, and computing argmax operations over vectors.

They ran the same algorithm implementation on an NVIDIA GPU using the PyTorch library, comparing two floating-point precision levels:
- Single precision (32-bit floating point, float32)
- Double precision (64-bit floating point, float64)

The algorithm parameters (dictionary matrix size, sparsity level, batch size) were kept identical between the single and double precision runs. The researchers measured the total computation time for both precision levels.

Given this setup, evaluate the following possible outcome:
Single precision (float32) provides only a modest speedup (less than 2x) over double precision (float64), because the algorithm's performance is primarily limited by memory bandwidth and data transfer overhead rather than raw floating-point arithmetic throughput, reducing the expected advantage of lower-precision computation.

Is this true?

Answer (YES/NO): NO